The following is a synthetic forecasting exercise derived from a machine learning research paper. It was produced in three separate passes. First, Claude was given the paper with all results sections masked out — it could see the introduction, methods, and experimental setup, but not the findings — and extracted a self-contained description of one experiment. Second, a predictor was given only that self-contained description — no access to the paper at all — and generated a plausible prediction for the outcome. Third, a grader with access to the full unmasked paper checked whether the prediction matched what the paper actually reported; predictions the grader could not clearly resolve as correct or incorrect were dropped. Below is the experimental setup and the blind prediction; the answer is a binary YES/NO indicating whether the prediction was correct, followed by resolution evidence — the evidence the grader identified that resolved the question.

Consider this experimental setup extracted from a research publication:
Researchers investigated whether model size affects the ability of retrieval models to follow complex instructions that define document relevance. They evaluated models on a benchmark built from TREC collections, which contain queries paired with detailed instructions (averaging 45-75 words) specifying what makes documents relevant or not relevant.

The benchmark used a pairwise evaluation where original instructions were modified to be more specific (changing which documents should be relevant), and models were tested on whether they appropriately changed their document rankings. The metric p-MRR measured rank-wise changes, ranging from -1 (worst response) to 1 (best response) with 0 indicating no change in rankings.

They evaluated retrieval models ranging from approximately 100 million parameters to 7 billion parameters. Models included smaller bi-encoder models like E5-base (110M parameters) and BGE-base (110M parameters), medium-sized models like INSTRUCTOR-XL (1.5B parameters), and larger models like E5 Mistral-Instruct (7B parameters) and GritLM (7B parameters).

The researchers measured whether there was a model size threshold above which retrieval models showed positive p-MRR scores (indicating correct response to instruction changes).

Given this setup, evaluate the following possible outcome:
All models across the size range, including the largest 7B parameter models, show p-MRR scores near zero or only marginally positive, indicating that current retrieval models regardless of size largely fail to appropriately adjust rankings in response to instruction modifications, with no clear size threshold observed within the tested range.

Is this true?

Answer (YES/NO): NO